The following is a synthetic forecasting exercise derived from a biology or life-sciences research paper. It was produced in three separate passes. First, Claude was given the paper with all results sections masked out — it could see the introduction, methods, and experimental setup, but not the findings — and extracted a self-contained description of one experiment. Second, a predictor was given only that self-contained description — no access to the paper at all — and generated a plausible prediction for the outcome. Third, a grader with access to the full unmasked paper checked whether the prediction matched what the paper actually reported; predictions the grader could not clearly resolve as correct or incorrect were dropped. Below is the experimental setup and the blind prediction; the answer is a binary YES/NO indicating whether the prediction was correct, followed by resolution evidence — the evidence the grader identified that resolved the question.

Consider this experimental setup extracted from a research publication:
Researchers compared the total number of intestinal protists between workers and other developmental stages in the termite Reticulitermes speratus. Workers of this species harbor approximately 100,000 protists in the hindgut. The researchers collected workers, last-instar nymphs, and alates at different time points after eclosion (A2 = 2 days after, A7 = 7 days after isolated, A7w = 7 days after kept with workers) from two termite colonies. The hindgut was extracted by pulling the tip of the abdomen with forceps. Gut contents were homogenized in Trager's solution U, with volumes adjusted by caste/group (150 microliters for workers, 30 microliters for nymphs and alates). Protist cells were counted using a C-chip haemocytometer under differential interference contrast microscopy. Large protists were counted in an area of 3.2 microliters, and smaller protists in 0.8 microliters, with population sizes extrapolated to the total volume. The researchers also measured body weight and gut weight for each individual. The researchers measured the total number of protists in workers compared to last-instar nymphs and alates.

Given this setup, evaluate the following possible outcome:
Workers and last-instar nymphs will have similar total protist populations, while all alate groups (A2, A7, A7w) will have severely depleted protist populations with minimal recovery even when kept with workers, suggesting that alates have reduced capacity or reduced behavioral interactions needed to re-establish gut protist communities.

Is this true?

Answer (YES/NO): NO